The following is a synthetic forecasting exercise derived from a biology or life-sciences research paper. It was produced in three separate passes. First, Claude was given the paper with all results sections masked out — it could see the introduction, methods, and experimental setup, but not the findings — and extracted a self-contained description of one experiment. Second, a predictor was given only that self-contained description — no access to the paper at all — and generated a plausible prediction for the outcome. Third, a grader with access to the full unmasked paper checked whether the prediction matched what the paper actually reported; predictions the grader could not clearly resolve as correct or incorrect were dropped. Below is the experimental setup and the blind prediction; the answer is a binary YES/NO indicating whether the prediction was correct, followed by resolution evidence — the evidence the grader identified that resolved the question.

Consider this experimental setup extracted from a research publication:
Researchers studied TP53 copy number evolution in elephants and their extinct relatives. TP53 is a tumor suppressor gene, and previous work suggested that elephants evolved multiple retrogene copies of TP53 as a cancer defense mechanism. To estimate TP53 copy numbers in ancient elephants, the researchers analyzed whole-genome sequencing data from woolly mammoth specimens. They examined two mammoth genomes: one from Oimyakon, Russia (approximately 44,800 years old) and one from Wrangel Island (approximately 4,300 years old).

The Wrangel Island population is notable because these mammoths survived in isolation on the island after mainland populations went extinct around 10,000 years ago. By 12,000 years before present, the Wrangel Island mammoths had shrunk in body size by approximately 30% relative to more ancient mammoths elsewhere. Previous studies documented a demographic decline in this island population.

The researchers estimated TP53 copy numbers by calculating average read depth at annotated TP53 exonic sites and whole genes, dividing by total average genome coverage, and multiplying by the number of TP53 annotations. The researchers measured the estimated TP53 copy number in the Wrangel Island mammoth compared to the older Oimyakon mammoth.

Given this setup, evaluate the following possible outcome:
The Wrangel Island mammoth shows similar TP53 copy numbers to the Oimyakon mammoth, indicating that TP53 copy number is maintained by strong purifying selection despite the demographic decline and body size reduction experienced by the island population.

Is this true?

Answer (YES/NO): NO